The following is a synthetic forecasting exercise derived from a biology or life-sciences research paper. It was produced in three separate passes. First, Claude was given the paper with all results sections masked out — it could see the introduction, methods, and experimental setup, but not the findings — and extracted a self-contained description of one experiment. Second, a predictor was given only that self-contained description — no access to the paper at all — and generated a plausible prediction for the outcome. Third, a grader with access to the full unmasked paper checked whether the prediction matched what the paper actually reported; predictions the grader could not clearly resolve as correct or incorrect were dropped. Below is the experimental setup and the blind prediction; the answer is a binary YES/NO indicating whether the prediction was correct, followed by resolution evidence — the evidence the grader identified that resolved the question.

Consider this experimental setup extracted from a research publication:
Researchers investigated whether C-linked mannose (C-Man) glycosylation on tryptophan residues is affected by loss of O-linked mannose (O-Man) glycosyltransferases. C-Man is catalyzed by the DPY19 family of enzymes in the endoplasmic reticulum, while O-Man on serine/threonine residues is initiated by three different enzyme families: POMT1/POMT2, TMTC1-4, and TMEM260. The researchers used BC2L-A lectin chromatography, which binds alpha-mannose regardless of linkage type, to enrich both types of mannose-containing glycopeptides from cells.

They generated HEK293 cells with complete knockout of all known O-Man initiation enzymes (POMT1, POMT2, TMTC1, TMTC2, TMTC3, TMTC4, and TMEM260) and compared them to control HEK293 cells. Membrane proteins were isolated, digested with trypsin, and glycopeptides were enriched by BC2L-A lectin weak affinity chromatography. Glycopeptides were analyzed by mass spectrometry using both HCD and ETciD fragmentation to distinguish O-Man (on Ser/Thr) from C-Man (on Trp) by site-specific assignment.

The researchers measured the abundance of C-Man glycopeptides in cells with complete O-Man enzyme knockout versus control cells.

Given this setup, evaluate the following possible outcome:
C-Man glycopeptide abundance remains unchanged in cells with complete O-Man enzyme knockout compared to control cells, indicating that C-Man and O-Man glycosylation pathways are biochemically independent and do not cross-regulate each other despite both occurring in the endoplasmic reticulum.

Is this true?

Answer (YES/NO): YES